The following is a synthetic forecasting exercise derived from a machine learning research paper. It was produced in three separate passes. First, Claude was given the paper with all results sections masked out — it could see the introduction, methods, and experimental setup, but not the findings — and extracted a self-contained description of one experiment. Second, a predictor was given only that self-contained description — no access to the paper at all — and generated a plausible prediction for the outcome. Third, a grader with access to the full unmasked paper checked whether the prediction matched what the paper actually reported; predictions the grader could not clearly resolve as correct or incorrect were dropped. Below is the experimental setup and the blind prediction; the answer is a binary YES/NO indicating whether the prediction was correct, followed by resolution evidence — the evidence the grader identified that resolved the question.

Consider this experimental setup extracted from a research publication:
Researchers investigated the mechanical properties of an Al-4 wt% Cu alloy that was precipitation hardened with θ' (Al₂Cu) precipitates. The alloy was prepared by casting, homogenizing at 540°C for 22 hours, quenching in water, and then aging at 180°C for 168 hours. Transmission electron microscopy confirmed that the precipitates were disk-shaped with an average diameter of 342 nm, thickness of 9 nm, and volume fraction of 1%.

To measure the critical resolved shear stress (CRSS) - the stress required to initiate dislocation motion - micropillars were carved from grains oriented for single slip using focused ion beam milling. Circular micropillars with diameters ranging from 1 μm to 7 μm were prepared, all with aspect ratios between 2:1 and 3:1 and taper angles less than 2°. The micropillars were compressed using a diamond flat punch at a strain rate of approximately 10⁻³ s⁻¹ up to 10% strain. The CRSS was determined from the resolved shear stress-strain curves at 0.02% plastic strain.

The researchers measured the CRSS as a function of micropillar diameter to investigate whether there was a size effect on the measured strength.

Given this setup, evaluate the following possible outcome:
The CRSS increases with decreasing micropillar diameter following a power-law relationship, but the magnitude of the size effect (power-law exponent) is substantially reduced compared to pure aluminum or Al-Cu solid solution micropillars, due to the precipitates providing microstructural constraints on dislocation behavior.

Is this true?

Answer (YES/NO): NO